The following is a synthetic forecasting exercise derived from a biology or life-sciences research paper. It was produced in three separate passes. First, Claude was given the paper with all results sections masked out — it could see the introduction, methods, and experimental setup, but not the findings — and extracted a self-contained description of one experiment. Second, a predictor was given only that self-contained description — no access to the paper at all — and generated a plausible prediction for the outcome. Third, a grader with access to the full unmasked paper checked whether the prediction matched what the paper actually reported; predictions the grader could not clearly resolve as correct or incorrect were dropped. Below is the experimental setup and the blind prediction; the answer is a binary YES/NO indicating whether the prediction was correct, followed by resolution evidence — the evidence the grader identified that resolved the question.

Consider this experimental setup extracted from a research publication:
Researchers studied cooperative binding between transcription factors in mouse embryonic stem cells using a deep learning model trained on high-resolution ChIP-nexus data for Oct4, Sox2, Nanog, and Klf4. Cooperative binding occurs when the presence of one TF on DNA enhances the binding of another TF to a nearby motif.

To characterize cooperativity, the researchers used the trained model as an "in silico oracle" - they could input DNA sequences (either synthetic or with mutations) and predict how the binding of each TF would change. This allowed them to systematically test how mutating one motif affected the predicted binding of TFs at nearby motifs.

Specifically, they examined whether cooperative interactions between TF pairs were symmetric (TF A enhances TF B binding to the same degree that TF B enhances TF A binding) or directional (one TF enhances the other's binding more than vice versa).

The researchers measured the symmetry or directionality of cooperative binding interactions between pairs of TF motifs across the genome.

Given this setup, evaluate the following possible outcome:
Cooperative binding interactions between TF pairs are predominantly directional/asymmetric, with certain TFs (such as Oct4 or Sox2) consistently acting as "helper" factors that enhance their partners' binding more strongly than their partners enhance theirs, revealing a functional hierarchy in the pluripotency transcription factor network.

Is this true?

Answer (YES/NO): YES